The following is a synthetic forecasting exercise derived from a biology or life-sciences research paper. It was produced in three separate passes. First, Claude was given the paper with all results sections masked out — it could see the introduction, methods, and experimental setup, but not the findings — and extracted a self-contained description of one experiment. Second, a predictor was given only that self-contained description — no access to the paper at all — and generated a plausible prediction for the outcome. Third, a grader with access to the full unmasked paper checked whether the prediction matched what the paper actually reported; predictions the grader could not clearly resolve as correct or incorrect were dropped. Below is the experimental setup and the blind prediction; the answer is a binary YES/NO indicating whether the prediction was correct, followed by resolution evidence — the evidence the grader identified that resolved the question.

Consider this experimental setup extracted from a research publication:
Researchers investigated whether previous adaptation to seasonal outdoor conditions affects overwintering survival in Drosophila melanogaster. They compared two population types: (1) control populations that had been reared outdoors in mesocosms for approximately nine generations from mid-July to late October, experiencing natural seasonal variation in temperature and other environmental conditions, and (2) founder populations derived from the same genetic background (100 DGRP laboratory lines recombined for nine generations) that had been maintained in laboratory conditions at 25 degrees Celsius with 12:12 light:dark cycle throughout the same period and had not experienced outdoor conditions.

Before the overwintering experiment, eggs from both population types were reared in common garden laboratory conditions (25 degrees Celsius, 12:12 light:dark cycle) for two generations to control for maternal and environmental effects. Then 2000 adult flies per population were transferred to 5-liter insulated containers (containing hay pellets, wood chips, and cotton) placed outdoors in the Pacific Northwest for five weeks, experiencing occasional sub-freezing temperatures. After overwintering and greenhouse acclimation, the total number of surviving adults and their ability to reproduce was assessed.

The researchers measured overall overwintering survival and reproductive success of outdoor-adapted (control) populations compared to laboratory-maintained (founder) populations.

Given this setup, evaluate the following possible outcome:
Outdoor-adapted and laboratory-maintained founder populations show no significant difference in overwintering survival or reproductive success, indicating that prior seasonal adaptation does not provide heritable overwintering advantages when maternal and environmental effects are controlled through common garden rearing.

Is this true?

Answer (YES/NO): YES